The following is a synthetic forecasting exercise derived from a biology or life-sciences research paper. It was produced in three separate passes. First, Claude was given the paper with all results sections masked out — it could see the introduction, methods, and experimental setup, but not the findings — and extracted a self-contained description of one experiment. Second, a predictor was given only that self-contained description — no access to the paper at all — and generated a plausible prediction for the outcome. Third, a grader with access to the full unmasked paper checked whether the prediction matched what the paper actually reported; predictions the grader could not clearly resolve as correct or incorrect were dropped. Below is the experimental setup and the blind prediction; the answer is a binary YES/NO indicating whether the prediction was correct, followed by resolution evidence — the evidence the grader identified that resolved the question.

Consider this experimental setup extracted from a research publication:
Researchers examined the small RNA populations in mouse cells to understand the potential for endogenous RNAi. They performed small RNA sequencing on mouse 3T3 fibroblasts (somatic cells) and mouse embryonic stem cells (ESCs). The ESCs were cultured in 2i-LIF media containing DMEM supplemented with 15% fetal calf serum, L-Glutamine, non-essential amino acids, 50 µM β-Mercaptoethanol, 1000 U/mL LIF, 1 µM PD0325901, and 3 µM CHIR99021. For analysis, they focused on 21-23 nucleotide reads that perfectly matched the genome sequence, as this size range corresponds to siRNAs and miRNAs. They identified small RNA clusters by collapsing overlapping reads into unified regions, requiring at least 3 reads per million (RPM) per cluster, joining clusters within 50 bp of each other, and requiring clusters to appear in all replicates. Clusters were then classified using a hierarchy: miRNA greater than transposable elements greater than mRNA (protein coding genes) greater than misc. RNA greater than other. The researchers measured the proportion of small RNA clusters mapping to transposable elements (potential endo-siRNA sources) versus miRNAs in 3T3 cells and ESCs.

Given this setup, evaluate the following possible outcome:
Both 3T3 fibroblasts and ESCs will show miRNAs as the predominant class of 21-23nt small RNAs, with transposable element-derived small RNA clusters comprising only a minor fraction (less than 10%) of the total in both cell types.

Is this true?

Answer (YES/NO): NO